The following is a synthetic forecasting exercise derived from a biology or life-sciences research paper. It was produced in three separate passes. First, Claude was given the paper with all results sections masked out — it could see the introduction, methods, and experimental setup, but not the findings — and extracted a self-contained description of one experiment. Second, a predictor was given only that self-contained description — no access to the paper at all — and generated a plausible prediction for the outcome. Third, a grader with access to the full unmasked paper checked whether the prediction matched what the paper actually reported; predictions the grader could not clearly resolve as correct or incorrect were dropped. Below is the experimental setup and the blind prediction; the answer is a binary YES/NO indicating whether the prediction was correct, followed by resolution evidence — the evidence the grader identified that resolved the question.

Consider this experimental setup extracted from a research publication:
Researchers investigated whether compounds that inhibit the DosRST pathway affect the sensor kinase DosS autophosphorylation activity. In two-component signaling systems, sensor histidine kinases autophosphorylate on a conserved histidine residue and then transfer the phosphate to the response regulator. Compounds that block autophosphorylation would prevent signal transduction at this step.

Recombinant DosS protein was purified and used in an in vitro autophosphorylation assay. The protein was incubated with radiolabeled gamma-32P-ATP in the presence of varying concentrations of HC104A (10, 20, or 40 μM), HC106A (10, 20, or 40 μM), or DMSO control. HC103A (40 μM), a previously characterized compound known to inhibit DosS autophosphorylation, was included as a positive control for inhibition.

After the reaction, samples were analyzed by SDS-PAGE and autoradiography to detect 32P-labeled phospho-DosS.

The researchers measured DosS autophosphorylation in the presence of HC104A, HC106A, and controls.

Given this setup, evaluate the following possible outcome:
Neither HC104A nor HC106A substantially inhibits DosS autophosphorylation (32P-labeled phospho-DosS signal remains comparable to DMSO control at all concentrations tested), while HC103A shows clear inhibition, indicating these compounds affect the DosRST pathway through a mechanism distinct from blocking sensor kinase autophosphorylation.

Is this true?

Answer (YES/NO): YES